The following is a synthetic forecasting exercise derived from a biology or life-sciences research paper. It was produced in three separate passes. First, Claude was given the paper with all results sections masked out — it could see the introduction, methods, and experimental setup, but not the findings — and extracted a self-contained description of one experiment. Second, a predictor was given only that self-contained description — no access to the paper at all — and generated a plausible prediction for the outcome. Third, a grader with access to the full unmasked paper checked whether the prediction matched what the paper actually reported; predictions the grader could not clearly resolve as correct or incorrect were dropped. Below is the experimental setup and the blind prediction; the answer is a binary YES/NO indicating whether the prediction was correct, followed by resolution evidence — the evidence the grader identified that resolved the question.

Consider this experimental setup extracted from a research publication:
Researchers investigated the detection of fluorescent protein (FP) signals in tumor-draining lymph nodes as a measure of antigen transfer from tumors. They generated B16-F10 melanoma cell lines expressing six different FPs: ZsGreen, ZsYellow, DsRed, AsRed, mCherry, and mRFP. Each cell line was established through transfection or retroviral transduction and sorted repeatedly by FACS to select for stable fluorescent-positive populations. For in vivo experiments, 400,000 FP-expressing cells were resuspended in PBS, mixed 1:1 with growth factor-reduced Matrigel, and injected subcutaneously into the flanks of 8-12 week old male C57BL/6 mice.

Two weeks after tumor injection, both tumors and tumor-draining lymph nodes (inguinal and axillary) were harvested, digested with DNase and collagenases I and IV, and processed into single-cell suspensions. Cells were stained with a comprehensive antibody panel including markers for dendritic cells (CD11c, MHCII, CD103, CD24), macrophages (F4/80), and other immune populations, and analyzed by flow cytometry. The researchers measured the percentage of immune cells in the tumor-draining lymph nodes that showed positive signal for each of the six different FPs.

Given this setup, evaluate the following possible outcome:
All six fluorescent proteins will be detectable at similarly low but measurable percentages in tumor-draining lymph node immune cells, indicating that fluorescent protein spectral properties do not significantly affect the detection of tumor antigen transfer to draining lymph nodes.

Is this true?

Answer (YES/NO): NO